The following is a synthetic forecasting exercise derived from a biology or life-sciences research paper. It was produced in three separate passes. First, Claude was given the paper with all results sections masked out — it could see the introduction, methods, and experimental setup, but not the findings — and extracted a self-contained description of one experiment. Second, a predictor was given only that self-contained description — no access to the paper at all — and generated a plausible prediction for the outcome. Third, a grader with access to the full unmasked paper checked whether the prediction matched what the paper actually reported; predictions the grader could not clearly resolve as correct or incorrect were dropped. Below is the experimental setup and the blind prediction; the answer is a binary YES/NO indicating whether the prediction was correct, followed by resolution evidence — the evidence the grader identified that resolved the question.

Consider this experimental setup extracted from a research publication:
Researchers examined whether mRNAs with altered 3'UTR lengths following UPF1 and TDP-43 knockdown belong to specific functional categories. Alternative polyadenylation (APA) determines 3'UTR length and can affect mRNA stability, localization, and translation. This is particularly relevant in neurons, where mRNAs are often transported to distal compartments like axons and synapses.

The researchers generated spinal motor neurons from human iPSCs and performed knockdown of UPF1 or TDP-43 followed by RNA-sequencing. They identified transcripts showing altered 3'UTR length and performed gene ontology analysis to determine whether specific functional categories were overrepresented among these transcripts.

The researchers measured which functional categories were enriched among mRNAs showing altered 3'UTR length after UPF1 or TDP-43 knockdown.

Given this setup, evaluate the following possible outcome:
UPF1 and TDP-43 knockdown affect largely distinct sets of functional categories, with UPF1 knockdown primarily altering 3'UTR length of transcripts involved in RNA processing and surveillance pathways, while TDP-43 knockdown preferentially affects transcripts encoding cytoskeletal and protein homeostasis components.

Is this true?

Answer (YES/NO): NO